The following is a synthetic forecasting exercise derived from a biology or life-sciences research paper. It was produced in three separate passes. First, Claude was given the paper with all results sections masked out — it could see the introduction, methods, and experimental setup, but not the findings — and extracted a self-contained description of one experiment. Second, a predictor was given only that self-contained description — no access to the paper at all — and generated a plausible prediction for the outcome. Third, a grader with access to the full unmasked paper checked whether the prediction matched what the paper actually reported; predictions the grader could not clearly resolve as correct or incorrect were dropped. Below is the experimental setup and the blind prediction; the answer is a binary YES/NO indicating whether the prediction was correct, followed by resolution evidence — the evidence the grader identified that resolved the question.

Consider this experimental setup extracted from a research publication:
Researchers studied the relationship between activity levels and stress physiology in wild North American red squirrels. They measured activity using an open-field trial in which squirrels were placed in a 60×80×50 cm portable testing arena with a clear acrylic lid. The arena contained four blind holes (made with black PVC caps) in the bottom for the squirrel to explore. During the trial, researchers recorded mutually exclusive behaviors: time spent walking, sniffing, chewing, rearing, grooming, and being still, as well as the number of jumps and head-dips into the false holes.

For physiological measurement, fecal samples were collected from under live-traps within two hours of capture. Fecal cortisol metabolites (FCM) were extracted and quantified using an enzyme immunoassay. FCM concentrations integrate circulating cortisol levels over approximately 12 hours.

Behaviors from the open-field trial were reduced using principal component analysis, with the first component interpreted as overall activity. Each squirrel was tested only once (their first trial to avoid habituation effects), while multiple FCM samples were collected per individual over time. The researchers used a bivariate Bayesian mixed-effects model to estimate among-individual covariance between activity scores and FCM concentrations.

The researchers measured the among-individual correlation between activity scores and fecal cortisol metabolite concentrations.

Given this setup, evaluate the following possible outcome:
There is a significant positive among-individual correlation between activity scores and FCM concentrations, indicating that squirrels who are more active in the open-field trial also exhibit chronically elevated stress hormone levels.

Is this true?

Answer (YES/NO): NO